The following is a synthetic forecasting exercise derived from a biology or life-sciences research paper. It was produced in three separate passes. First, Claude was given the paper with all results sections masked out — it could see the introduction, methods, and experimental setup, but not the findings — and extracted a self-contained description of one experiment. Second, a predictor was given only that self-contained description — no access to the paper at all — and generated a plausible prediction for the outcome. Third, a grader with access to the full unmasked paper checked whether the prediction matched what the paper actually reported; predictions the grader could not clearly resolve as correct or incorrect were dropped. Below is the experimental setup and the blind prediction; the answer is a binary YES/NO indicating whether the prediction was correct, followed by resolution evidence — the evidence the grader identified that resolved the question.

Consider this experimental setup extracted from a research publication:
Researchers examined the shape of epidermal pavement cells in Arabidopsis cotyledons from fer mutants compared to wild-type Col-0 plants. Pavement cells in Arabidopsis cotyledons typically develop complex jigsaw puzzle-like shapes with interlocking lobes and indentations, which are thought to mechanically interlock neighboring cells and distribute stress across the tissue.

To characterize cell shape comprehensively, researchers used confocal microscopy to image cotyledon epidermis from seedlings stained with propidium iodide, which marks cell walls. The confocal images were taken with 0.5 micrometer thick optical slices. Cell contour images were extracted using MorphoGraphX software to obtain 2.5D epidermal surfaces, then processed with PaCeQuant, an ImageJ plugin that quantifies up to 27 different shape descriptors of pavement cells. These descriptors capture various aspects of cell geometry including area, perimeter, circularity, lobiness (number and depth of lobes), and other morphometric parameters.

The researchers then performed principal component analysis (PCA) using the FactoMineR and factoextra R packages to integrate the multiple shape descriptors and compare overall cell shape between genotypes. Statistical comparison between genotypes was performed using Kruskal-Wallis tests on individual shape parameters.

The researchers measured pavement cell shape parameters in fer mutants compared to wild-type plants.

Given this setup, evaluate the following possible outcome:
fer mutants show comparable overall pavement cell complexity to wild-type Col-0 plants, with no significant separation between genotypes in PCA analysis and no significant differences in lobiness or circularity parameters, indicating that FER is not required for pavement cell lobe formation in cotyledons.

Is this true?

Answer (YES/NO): NO